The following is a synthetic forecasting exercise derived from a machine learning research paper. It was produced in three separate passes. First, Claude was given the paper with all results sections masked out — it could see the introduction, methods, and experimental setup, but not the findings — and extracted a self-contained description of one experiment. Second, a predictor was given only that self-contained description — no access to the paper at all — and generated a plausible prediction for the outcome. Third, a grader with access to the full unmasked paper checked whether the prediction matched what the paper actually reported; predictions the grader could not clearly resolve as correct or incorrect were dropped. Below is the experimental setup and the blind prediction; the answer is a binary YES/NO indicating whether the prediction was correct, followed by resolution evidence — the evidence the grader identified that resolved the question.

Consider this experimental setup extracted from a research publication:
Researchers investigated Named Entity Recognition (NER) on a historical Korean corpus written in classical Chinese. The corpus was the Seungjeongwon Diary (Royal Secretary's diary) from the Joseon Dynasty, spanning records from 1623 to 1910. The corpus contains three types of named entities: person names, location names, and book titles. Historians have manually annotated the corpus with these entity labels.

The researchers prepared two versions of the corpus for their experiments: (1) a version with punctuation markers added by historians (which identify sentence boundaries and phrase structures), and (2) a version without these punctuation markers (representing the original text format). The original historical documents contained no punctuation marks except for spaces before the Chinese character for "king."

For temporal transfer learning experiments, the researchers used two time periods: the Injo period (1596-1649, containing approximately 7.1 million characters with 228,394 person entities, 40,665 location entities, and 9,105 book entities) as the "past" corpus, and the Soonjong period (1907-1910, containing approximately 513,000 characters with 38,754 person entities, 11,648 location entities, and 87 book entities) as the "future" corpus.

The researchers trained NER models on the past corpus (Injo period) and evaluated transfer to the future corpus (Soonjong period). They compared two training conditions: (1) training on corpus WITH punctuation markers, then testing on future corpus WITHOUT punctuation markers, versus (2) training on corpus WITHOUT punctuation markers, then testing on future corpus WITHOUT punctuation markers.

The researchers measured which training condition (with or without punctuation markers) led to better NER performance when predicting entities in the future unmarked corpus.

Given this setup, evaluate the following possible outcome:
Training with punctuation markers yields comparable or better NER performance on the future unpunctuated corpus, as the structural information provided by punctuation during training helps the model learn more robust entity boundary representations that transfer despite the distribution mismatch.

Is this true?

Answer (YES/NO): YES